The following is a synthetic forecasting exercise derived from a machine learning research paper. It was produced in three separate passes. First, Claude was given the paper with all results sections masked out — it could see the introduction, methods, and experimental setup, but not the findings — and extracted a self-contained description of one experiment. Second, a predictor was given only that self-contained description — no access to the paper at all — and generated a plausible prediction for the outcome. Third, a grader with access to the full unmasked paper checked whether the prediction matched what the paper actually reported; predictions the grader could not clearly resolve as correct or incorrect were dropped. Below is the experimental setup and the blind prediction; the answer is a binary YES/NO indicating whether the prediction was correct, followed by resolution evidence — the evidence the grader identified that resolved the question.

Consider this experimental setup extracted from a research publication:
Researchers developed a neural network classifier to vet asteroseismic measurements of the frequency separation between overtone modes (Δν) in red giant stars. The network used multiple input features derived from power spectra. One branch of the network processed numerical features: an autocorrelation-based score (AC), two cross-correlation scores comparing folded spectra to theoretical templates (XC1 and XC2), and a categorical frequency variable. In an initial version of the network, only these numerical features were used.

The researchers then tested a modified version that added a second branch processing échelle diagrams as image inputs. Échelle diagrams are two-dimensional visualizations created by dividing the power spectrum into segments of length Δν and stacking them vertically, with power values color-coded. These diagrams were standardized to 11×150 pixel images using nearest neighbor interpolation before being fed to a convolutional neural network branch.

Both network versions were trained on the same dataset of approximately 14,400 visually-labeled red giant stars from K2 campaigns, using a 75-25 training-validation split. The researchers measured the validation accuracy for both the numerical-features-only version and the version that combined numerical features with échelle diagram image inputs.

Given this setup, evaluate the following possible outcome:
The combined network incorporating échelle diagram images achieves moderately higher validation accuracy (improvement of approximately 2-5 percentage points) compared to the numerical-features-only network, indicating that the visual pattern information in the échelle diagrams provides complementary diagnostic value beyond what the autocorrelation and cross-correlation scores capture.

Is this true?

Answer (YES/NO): YES